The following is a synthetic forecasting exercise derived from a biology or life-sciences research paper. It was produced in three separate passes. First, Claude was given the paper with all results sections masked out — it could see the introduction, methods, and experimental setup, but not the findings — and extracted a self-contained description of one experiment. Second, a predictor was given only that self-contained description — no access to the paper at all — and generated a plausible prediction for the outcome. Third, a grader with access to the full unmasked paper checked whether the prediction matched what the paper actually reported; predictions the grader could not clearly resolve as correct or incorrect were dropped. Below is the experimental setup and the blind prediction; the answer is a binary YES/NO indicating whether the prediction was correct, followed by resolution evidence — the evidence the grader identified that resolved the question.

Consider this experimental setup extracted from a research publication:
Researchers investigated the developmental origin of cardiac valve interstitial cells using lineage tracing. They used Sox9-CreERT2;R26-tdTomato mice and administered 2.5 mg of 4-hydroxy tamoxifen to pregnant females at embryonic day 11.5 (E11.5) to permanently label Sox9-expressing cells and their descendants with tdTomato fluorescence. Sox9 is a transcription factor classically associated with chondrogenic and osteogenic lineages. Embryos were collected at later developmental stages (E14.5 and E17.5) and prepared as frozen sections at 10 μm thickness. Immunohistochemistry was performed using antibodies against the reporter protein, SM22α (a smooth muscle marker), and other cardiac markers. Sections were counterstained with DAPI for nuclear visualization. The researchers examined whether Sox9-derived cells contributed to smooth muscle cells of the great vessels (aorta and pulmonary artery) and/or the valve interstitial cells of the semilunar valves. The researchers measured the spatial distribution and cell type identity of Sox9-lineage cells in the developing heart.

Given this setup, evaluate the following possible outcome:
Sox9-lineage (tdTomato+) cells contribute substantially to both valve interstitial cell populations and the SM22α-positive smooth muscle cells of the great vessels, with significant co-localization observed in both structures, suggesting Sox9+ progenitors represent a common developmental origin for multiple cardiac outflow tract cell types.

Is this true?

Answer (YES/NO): YES